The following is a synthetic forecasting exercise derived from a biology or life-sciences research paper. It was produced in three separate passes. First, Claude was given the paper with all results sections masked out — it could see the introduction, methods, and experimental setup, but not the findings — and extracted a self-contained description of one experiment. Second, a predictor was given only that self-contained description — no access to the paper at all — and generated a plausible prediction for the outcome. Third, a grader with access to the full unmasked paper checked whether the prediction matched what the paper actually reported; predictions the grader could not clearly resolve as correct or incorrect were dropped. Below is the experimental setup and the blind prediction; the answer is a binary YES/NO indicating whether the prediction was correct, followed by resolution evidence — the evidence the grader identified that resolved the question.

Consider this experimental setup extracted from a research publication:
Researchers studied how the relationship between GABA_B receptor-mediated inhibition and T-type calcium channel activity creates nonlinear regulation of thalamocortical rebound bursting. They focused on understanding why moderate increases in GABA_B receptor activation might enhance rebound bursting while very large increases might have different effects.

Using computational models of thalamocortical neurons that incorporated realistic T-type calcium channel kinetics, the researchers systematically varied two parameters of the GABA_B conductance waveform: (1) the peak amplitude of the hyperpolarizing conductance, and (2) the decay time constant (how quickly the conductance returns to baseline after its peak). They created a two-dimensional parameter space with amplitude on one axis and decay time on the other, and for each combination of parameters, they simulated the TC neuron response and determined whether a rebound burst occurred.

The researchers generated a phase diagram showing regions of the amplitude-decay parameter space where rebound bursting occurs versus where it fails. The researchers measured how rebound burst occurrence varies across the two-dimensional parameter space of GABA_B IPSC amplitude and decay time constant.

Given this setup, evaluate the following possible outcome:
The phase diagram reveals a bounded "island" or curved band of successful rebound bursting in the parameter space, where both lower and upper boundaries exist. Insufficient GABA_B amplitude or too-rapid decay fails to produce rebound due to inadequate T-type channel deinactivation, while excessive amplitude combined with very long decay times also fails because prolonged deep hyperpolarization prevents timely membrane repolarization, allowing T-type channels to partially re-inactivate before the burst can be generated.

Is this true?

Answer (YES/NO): YES